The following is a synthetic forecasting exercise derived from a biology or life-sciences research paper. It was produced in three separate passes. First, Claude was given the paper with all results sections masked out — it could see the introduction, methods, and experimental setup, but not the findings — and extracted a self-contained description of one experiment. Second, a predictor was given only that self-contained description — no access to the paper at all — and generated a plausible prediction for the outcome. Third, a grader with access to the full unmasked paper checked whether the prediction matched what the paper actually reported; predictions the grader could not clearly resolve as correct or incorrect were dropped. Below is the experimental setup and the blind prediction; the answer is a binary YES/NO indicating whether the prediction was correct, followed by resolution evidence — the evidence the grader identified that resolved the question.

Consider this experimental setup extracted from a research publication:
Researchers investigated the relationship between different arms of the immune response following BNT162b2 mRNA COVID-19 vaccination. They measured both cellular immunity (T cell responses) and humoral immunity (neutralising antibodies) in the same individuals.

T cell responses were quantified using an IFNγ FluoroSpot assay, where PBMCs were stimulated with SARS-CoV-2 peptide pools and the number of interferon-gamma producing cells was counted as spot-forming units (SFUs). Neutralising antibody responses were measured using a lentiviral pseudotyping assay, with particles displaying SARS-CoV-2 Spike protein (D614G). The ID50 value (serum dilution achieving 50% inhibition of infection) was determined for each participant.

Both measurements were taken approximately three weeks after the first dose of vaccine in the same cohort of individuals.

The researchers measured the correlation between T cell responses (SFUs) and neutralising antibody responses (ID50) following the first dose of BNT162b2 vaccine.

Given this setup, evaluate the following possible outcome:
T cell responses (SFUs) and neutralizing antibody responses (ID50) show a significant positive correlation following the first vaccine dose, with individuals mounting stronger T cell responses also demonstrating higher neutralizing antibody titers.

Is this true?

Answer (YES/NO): NO